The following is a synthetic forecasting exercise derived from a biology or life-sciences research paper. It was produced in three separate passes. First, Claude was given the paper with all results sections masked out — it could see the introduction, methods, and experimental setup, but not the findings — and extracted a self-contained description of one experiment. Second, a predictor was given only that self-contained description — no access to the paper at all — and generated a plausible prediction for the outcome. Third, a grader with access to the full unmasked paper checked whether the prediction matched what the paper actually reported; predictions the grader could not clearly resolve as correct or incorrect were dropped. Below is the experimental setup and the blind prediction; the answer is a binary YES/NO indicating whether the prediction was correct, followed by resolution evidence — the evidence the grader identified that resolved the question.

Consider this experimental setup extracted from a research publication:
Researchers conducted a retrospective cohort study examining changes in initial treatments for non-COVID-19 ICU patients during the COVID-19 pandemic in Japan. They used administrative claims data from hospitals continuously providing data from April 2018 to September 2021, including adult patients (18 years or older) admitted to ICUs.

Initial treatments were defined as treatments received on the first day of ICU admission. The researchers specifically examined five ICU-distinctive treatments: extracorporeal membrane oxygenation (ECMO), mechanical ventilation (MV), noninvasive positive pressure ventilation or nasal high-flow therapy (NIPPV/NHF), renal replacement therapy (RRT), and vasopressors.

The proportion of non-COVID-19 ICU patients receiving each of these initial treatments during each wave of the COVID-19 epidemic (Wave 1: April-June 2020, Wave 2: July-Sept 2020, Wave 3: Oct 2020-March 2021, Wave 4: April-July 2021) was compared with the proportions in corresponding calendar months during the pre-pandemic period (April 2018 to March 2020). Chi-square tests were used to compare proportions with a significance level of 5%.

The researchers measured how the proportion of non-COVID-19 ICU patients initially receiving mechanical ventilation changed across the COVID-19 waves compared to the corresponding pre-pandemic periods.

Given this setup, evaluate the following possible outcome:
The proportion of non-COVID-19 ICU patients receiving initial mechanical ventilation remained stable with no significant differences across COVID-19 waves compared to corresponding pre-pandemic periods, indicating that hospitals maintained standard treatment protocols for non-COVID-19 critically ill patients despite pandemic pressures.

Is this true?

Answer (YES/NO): NO